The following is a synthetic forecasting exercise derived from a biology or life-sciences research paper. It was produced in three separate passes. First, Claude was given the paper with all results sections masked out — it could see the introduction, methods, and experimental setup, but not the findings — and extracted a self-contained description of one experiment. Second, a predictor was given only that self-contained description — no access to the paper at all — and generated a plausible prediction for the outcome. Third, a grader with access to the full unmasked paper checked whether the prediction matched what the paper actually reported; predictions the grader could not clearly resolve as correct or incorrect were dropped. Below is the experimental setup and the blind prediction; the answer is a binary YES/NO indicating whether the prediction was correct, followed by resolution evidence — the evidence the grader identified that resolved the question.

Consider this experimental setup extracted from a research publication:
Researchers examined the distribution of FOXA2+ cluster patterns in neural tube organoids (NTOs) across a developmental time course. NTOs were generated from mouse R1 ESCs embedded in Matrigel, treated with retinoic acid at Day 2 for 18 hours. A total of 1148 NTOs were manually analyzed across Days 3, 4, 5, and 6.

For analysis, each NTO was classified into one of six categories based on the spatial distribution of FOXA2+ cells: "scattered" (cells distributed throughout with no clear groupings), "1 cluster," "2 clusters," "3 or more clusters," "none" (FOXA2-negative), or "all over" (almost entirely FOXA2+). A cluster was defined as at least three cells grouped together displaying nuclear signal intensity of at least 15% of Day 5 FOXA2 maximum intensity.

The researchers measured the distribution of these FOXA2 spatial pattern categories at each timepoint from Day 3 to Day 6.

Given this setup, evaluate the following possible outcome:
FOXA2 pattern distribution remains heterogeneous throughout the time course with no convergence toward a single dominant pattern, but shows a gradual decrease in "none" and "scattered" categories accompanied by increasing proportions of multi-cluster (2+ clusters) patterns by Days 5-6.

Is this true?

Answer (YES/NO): NO